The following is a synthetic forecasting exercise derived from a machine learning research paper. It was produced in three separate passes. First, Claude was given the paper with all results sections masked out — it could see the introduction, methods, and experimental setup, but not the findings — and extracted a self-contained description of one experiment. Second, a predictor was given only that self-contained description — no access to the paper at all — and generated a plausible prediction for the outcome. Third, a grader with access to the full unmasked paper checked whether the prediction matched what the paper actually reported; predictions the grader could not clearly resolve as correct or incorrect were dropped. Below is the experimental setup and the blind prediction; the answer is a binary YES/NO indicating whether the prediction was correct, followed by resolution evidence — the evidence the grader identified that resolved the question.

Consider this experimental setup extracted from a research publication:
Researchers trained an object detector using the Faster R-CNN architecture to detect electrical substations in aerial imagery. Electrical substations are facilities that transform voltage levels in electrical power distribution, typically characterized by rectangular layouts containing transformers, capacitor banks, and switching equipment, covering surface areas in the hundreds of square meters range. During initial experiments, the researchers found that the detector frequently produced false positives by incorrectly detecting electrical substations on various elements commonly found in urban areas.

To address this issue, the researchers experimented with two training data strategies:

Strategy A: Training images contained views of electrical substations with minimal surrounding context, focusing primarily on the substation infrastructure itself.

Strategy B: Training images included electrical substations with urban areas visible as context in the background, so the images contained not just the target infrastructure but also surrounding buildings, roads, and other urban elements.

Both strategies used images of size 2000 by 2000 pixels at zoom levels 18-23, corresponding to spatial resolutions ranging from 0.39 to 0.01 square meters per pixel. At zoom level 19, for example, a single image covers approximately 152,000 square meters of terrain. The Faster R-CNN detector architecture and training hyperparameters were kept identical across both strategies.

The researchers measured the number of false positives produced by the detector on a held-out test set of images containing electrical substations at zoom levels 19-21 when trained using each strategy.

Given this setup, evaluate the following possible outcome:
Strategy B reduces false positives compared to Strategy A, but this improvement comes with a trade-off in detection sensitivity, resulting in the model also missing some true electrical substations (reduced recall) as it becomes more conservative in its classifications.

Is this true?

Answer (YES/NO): NO